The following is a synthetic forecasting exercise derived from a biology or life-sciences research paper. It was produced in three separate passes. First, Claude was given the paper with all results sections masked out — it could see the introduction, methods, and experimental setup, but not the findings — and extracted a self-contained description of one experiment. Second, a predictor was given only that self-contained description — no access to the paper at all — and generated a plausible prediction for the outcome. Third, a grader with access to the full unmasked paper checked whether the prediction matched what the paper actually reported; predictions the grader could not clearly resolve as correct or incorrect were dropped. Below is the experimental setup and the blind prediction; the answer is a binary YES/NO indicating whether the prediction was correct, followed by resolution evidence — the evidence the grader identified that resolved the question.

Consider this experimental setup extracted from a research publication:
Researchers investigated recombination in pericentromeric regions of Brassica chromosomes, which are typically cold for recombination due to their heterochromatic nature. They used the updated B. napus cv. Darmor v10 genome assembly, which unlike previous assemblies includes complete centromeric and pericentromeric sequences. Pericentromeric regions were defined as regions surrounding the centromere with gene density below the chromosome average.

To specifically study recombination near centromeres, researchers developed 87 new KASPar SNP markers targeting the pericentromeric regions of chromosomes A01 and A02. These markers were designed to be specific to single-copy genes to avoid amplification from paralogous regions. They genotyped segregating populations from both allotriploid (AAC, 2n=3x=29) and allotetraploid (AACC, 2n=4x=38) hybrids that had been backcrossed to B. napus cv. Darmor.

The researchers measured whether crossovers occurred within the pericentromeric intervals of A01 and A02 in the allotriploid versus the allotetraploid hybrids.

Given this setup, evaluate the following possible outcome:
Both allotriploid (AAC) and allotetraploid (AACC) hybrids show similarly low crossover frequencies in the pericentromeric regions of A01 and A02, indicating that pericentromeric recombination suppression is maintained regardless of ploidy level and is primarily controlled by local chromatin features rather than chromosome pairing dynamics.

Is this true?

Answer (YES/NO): NO